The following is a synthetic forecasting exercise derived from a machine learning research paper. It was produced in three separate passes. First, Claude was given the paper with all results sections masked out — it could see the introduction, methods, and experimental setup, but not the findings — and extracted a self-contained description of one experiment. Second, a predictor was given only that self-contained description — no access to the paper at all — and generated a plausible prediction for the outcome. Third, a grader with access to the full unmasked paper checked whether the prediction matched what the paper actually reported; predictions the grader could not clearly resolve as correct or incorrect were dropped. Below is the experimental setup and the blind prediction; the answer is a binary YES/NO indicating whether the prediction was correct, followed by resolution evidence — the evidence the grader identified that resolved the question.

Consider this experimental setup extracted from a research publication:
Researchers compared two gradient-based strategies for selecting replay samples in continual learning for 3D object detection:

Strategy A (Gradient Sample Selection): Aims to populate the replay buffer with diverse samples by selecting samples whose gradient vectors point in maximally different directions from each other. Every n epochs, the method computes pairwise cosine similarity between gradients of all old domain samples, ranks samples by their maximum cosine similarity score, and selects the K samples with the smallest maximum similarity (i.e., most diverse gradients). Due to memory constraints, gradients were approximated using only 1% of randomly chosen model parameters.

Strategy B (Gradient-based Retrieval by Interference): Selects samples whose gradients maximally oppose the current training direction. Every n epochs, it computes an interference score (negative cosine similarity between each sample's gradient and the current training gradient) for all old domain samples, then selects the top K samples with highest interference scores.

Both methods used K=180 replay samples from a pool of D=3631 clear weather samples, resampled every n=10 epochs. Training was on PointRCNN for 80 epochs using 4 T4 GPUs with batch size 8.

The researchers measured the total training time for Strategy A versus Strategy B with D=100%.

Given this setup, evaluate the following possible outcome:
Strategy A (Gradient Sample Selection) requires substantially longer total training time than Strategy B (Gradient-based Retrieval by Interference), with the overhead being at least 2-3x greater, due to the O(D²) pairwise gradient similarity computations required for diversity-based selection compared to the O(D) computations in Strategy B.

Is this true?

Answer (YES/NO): NO